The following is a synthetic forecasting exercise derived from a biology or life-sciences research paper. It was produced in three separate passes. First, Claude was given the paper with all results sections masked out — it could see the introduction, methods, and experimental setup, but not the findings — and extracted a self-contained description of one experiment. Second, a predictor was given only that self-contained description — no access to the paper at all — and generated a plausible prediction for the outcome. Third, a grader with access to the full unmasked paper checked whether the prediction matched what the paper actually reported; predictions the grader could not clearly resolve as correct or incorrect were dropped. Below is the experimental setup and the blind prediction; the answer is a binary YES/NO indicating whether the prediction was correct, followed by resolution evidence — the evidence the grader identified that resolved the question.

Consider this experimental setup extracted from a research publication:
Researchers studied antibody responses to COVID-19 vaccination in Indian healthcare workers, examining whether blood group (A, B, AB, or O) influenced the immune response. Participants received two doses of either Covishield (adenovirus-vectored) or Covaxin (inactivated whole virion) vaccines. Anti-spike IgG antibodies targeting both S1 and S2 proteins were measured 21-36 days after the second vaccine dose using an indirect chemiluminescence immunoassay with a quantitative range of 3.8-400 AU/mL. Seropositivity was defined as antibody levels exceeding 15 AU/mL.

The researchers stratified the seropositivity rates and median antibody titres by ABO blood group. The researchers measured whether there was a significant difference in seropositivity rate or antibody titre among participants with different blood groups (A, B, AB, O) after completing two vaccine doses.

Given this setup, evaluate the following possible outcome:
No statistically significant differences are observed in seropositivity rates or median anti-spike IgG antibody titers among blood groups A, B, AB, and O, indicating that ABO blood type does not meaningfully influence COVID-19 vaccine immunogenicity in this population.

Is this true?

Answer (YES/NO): YES